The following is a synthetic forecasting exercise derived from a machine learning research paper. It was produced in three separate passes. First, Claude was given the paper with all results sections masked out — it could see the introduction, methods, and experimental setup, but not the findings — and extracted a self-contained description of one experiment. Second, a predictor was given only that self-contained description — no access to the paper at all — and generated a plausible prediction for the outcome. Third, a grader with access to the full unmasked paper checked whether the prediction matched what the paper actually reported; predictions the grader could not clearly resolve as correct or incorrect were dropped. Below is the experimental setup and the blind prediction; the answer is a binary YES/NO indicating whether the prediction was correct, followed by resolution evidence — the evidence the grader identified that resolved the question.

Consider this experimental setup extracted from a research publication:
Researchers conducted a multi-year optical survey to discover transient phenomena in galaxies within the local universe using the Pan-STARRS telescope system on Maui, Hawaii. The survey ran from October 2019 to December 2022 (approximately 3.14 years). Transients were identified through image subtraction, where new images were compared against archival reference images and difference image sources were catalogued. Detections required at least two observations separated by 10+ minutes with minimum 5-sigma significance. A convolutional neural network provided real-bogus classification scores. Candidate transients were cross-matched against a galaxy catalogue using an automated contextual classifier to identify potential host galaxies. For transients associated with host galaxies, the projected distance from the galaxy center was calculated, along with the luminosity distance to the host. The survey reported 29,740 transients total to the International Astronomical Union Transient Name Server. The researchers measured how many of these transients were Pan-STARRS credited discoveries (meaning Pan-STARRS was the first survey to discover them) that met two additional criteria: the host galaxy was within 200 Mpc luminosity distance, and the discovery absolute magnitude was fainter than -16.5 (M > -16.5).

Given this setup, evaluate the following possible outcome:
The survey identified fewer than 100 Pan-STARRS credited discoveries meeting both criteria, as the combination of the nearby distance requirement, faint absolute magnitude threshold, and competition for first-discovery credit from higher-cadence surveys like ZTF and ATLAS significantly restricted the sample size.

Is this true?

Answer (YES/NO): NO